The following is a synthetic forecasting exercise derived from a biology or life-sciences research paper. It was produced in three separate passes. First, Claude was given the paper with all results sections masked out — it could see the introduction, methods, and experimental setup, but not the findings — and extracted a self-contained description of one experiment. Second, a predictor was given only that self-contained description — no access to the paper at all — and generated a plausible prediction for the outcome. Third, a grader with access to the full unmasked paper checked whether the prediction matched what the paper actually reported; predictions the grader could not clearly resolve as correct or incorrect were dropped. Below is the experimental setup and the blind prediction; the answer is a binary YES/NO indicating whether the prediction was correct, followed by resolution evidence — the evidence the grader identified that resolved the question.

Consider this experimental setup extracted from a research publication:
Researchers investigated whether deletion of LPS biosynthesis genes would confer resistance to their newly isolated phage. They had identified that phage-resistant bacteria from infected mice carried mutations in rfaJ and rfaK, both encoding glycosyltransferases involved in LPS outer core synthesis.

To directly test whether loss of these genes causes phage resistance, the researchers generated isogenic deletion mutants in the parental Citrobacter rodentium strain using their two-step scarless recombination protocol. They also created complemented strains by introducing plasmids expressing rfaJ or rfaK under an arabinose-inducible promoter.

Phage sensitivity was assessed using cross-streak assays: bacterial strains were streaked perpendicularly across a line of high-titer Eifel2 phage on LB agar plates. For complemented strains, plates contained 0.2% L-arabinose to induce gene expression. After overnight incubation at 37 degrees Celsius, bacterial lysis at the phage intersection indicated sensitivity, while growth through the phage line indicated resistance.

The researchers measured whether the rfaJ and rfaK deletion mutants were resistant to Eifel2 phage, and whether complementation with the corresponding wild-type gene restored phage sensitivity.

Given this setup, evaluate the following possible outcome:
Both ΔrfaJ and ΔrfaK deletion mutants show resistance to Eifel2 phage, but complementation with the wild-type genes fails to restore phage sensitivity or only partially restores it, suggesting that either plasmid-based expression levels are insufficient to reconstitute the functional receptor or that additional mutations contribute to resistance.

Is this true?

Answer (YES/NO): NO